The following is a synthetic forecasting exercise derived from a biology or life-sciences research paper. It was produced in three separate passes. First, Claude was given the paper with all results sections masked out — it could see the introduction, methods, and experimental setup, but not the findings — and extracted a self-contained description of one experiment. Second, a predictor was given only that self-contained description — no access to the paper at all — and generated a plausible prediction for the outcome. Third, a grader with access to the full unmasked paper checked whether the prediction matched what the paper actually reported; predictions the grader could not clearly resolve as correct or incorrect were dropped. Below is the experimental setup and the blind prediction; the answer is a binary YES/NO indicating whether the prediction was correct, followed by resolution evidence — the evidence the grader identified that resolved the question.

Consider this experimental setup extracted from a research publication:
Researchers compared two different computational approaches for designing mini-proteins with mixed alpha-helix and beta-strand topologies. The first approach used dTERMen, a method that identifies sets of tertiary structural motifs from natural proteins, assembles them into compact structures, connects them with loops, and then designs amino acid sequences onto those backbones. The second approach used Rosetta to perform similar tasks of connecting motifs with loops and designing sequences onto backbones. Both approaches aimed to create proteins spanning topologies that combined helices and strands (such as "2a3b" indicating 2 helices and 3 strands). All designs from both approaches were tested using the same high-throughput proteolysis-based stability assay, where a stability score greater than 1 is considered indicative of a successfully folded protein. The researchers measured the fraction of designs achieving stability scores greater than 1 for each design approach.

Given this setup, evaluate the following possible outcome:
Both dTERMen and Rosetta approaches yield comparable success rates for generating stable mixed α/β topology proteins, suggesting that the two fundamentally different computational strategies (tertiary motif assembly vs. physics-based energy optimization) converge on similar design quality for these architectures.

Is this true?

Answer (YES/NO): NO